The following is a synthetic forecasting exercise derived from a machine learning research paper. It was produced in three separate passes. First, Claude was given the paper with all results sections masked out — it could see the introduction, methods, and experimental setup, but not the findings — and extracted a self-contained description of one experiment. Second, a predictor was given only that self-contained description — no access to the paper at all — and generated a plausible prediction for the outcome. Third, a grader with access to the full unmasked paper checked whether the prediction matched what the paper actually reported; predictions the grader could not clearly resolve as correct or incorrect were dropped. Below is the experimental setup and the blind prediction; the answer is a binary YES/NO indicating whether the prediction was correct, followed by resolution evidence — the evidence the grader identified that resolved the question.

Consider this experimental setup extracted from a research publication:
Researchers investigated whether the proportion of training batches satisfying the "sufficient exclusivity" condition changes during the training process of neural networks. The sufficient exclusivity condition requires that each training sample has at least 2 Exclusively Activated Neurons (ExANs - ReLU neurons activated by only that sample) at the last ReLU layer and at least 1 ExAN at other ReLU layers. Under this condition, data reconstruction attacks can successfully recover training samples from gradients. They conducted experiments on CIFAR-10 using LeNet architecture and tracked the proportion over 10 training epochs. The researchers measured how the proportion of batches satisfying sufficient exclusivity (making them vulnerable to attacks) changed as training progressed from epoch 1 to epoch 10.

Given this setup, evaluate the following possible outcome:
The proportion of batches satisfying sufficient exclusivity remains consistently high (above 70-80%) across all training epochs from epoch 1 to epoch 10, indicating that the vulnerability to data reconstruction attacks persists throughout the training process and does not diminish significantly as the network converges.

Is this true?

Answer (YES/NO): NO